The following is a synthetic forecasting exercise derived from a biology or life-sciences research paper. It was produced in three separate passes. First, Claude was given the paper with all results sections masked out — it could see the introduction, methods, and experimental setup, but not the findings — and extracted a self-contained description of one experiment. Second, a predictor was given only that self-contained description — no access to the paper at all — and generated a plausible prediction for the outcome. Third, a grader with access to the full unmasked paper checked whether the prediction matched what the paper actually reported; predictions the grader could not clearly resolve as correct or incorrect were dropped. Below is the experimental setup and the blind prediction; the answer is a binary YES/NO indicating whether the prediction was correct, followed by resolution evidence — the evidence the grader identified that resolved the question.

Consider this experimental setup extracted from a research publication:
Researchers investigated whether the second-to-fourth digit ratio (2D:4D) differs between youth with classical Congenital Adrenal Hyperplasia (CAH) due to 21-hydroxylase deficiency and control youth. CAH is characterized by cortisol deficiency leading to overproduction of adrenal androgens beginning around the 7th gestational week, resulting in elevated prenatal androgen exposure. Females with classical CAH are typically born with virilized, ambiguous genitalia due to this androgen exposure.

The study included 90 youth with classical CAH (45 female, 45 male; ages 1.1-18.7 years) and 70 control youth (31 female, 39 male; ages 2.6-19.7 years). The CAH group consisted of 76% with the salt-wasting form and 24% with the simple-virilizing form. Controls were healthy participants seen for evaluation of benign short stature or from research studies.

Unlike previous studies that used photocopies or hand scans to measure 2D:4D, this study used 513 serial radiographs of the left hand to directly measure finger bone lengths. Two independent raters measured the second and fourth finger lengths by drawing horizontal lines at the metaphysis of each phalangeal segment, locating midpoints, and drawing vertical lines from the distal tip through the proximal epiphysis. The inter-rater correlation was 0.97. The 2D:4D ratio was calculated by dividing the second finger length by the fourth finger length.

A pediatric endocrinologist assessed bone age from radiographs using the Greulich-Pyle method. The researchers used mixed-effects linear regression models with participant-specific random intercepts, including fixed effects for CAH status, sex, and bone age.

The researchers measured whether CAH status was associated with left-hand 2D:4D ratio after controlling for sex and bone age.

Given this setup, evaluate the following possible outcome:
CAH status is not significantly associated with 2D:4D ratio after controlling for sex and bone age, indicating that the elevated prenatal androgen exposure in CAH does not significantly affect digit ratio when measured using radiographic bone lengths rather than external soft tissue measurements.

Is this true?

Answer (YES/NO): YES